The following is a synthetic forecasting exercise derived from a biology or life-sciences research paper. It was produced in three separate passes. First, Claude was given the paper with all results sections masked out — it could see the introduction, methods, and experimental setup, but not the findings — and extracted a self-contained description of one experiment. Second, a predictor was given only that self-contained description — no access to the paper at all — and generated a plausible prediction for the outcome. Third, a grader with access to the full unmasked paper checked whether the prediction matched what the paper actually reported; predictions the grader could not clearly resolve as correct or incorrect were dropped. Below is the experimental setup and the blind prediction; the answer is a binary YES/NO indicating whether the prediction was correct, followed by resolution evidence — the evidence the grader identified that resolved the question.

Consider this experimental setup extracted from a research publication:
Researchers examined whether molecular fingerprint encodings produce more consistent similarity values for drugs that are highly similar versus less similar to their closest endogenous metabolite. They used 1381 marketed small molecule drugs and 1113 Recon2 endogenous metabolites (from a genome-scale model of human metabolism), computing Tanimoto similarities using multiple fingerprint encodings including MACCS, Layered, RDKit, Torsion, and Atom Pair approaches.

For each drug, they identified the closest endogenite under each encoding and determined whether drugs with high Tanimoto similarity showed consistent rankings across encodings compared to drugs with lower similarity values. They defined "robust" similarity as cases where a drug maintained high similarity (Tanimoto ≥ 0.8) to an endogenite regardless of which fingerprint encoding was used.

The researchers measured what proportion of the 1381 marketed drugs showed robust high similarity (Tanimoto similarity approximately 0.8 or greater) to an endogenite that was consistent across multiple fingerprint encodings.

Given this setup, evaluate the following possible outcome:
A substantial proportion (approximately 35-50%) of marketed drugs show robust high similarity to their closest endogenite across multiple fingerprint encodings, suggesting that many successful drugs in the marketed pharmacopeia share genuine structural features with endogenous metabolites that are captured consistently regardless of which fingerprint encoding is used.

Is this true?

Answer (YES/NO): NO